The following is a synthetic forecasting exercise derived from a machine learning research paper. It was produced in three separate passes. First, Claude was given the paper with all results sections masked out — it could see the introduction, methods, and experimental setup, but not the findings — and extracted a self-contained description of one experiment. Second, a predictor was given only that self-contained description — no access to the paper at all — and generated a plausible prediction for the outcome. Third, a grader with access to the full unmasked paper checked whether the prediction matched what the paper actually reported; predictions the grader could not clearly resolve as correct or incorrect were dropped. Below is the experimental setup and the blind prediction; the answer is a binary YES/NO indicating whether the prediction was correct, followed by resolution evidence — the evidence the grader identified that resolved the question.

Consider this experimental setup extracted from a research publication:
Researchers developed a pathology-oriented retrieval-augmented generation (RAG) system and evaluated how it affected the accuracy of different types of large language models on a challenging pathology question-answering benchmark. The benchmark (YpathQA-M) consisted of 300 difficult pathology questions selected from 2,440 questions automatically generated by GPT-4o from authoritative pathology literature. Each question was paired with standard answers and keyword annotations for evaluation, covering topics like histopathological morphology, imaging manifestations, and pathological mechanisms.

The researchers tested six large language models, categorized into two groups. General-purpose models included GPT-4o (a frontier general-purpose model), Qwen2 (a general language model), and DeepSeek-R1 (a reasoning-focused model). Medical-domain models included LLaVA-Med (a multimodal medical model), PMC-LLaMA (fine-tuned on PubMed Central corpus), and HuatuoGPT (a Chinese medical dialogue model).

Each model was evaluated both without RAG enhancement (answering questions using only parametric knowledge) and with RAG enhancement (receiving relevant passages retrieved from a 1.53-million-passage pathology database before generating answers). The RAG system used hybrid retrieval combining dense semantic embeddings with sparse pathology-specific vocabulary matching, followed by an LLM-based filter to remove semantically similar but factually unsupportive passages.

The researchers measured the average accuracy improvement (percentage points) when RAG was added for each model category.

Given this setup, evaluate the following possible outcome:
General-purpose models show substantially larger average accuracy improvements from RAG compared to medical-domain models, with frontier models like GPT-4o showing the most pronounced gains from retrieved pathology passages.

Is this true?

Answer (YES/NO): NO